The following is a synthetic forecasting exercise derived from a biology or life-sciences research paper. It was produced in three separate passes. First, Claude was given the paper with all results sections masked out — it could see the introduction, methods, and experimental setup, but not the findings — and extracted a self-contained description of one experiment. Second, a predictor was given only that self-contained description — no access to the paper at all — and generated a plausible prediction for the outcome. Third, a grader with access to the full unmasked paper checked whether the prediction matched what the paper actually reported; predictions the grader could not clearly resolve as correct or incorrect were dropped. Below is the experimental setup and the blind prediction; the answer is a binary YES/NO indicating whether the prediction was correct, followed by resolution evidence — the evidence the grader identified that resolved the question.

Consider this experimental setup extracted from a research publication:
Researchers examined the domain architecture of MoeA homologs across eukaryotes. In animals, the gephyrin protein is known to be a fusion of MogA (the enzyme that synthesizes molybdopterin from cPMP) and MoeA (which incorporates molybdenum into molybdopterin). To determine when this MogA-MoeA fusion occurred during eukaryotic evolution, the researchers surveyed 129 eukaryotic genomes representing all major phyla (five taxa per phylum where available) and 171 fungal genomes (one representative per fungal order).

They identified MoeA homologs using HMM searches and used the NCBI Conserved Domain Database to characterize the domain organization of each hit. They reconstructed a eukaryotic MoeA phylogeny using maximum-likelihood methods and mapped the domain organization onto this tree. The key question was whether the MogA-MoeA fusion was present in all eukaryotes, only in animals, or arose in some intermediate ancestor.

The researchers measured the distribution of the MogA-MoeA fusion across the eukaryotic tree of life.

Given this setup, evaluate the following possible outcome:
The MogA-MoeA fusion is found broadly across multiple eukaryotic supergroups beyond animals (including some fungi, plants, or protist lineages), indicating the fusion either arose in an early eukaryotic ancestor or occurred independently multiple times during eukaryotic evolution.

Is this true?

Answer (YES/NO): YES